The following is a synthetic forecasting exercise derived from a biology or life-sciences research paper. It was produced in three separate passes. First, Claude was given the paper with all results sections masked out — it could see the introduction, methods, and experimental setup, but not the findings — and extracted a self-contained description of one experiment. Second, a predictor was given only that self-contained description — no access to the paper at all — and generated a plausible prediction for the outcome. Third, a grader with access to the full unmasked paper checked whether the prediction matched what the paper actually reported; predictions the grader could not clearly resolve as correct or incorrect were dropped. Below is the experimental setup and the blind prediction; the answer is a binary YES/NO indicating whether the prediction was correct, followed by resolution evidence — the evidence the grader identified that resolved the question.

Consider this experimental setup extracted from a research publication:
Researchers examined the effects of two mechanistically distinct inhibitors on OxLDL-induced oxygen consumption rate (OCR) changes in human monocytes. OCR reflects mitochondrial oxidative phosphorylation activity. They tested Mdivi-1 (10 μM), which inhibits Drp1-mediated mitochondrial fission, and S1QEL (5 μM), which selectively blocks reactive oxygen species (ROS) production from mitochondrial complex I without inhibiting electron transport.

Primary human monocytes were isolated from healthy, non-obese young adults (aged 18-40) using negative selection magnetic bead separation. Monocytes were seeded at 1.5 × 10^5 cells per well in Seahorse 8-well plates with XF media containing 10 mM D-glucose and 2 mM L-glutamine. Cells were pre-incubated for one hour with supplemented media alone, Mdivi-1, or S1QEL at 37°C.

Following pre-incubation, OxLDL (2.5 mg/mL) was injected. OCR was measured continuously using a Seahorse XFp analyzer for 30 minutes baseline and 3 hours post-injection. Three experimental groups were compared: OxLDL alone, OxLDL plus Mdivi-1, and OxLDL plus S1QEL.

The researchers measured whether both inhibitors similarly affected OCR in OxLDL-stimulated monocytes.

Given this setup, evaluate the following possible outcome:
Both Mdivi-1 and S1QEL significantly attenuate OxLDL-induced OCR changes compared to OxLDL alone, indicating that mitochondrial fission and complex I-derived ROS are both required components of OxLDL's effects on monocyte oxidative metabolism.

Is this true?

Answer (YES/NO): NO